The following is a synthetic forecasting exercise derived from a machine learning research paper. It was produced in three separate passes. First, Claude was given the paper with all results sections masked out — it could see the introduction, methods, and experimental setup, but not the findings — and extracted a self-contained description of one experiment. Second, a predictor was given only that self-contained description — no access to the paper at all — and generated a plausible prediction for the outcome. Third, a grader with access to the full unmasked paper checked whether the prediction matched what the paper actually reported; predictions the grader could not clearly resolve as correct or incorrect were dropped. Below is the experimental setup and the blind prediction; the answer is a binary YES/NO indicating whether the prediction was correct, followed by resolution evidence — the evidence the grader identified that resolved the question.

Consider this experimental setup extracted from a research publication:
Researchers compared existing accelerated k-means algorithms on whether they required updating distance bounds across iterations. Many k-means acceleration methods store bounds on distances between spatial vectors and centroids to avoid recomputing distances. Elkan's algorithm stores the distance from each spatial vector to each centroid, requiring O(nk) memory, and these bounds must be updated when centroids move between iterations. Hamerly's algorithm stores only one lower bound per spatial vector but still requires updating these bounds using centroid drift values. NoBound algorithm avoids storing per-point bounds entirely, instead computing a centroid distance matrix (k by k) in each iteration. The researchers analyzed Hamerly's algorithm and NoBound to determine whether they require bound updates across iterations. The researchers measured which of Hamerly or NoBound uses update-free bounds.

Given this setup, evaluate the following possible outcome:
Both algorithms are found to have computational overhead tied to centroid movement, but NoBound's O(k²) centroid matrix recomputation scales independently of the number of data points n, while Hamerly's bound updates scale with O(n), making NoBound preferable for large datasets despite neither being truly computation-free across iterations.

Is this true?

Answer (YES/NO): NO